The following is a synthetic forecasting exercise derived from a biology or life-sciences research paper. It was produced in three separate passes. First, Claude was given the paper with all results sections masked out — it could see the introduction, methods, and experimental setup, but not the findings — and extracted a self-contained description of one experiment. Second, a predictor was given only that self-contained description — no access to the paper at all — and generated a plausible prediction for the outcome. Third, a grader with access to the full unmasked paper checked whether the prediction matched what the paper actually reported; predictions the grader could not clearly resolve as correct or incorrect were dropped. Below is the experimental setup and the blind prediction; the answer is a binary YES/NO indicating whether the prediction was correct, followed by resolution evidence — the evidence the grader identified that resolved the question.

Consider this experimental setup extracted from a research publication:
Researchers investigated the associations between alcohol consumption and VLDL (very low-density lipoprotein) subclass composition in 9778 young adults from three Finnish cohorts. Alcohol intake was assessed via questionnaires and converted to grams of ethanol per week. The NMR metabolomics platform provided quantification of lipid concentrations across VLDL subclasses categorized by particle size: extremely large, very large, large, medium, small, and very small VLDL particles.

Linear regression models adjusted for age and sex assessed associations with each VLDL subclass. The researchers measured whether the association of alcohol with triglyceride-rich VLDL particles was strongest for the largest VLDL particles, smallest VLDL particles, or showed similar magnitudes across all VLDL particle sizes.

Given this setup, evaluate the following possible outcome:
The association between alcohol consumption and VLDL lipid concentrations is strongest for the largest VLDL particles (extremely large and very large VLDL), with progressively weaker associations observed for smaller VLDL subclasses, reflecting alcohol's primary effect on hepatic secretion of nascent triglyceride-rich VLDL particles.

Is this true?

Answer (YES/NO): YES